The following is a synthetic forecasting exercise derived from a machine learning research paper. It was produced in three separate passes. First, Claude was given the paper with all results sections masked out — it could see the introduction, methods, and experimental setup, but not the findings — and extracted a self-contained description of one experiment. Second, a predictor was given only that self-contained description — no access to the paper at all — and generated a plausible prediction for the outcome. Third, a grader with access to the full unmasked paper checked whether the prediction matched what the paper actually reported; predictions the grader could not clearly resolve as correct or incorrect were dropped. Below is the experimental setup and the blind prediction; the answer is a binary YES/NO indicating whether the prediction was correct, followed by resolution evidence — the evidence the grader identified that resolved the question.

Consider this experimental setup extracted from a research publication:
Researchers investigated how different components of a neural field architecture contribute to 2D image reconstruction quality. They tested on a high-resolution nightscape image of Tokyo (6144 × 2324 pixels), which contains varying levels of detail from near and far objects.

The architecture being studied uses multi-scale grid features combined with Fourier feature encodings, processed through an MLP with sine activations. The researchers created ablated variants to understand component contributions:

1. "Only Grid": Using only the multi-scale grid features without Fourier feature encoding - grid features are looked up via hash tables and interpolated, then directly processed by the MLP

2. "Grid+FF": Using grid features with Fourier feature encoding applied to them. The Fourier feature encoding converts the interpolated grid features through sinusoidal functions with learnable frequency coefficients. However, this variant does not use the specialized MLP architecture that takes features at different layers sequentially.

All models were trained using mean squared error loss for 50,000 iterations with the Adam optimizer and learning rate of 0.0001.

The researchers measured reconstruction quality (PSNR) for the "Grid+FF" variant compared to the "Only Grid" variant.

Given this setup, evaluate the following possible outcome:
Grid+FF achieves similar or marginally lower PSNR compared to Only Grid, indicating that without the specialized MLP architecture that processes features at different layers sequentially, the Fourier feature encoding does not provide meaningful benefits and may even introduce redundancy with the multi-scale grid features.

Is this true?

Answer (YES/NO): YES